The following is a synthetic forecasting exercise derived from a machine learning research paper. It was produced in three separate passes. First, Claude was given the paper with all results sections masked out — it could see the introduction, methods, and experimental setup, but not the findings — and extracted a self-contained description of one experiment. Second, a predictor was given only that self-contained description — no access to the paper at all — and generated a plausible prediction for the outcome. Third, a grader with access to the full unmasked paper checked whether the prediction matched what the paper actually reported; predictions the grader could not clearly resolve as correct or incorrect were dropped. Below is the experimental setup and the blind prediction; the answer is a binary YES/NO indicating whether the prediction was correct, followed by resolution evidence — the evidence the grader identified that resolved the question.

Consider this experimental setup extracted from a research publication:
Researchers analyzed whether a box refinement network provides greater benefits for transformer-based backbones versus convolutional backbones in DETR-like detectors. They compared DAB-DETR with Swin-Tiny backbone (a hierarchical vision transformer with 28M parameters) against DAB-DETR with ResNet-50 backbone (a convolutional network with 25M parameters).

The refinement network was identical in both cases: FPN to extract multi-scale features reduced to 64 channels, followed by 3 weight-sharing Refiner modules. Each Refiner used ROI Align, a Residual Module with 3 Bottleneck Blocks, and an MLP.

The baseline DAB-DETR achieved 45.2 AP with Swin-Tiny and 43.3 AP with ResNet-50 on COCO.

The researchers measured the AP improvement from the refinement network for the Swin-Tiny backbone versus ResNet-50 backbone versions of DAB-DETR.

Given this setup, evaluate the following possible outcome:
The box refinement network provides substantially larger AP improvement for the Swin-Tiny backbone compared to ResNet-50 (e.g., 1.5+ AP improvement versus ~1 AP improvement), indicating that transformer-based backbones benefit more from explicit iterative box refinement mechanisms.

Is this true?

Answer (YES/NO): NO